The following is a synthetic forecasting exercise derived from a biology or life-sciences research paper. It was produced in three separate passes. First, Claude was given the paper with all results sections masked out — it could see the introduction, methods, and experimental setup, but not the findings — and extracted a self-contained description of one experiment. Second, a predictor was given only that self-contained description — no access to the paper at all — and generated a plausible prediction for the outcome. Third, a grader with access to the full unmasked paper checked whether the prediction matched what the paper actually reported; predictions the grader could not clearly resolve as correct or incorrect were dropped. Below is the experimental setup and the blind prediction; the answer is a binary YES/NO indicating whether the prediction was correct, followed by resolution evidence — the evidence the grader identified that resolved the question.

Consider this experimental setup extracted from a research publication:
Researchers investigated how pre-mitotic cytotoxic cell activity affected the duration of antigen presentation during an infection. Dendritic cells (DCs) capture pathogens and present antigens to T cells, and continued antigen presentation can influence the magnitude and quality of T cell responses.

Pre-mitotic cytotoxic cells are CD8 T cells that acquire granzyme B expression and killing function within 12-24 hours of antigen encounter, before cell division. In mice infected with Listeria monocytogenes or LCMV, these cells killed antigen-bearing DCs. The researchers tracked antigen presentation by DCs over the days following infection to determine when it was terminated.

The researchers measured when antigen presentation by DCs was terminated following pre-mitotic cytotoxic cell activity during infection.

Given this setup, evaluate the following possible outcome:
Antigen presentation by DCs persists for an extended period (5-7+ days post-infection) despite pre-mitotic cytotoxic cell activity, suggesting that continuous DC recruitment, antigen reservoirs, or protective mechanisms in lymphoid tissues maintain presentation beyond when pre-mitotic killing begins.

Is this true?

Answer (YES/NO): NO